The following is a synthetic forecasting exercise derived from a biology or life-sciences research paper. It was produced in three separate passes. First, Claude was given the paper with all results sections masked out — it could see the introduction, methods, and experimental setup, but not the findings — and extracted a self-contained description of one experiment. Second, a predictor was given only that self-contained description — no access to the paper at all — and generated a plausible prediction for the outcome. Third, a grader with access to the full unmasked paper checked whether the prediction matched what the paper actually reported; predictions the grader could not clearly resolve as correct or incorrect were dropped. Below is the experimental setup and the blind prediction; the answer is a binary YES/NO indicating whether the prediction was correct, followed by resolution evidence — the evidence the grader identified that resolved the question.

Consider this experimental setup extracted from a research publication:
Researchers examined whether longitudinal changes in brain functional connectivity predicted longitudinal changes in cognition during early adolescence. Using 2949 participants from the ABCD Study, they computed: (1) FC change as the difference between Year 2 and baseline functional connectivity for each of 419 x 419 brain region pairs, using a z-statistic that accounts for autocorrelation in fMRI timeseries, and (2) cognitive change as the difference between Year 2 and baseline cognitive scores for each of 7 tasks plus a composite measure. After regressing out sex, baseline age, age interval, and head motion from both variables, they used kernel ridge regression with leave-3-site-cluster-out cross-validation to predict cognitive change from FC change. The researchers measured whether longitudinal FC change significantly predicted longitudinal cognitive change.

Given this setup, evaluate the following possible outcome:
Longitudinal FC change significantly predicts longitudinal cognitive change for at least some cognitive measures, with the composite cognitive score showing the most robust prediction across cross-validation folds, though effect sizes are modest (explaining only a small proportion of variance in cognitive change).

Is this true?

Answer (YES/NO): NO